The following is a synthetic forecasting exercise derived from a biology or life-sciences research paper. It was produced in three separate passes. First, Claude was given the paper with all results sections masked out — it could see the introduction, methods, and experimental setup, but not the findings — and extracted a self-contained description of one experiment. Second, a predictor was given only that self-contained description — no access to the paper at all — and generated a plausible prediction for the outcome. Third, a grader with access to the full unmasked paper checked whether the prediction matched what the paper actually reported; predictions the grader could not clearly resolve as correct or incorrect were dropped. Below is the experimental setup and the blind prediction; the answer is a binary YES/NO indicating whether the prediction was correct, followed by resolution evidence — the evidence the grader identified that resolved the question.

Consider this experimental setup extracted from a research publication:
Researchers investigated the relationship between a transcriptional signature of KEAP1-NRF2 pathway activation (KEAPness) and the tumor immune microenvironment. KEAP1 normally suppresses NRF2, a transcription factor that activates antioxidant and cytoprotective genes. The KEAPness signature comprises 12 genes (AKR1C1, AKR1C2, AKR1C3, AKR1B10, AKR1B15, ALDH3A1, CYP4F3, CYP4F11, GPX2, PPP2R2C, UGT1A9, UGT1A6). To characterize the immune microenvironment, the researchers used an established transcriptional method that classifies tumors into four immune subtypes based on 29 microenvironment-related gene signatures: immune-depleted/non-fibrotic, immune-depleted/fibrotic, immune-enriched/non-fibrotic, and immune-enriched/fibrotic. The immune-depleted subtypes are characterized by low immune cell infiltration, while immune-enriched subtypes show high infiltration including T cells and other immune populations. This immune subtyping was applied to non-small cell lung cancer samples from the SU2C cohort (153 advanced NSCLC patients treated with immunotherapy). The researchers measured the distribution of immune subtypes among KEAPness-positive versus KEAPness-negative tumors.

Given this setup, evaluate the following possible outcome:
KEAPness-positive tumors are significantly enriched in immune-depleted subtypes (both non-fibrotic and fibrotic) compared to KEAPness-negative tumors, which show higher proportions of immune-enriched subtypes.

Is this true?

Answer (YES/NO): YES